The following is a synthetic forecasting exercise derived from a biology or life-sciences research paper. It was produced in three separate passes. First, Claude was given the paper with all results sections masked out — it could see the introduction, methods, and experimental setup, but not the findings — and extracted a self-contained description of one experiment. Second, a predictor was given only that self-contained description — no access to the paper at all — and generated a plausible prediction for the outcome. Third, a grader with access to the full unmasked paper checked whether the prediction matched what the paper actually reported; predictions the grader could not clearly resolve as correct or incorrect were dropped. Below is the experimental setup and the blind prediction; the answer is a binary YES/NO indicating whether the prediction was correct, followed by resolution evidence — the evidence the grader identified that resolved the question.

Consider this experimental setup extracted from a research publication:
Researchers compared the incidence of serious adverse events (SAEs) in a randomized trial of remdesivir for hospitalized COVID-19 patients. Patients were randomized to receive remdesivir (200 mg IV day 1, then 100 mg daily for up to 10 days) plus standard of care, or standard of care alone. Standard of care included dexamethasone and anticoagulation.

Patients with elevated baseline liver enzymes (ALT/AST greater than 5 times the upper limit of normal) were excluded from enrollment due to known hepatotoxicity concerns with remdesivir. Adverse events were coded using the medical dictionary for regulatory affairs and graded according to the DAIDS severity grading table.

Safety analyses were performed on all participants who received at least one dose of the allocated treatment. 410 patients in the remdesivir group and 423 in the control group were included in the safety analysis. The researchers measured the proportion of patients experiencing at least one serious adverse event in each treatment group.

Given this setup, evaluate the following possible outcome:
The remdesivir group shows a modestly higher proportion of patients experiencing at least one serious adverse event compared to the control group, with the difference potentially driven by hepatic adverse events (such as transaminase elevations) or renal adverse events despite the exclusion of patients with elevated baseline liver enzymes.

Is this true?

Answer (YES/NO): NO